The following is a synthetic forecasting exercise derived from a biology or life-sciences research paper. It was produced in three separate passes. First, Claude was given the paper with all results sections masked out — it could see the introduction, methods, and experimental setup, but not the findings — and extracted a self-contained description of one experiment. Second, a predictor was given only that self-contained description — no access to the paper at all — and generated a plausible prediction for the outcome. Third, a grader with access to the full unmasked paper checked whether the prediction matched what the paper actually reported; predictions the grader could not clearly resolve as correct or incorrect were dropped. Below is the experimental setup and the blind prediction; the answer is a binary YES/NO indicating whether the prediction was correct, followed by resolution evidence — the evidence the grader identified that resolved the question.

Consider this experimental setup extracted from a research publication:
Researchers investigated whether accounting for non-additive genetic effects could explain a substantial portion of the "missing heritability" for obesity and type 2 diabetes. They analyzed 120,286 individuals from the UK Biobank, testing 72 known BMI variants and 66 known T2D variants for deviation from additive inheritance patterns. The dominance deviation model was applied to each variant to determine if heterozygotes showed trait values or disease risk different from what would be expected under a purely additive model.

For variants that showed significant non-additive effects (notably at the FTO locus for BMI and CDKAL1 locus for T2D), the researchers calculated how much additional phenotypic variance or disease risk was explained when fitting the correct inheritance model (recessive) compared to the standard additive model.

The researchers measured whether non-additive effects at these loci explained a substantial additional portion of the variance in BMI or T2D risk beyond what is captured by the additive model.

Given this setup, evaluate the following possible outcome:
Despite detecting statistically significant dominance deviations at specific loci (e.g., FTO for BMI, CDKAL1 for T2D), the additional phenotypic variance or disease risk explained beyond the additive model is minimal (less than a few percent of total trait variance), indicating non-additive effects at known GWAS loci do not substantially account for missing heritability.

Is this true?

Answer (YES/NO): YES